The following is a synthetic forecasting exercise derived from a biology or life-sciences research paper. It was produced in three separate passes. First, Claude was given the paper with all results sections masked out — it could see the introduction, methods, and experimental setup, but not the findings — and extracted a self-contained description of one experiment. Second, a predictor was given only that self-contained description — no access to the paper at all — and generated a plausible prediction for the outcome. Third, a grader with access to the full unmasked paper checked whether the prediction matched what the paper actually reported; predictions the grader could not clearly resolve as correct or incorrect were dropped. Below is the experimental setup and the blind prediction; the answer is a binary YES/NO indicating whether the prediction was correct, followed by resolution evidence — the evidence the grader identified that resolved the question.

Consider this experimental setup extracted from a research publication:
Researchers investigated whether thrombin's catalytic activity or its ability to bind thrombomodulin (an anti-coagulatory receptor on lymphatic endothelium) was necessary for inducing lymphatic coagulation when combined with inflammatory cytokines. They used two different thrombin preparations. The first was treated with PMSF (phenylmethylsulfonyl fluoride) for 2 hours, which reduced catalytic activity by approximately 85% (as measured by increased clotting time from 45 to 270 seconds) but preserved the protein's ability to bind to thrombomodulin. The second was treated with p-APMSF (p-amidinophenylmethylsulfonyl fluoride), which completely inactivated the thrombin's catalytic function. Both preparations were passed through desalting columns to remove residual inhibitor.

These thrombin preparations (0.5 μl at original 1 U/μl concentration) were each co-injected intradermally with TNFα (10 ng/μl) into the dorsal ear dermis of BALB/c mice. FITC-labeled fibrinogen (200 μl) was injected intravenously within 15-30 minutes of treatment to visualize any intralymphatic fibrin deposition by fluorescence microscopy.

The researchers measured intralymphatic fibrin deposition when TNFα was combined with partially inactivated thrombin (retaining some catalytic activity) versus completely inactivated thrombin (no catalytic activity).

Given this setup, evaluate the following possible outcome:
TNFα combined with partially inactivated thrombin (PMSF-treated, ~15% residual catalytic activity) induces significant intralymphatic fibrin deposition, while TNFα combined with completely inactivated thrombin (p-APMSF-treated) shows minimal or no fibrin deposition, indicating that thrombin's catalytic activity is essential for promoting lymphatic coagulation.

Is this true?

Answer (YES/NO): NO